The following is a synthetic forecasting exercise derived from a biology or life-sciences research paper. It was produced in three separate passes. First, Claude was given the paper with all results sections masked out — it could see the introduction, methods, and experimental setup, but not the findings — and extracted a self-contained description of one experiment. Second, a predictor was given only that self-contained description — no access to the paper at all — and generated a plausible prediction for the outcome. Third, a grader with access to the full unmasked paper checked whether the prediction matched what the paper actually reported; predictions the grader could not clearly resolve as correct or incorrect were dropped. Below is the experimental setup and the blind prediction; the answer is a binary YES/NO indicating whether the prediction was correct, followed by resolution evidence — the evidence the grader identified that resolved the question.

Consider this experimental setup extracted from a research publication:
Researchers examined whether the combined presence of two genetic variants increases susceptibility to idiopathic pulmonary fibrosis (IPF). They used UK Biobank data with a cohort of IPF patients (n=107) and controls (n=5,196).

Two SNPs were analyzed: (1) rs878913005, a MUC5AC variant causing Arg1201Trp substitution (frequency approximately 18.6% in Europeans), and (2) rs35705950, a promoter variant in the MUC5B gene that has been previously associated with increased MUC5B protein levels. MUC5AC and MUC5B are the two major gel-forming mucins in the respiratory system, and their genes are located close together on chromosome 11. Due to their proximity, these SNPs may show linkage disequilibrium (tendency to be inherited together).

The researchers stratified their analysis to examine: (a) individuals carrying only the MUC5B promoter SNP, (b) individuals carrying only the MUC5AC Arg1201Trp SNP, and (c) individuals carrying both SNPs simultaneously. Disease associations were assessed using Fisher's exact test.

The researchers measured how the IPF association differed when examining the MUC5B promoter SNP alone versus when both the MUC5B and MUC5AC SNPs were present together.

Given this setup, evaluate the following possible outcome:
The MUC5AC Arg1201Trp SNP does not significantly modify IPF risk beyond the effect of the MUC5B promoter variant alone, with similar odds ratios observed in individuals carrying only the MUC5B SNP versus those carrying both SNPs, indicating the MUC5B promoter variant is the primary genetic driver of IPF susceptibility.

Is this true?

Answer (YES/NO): NO